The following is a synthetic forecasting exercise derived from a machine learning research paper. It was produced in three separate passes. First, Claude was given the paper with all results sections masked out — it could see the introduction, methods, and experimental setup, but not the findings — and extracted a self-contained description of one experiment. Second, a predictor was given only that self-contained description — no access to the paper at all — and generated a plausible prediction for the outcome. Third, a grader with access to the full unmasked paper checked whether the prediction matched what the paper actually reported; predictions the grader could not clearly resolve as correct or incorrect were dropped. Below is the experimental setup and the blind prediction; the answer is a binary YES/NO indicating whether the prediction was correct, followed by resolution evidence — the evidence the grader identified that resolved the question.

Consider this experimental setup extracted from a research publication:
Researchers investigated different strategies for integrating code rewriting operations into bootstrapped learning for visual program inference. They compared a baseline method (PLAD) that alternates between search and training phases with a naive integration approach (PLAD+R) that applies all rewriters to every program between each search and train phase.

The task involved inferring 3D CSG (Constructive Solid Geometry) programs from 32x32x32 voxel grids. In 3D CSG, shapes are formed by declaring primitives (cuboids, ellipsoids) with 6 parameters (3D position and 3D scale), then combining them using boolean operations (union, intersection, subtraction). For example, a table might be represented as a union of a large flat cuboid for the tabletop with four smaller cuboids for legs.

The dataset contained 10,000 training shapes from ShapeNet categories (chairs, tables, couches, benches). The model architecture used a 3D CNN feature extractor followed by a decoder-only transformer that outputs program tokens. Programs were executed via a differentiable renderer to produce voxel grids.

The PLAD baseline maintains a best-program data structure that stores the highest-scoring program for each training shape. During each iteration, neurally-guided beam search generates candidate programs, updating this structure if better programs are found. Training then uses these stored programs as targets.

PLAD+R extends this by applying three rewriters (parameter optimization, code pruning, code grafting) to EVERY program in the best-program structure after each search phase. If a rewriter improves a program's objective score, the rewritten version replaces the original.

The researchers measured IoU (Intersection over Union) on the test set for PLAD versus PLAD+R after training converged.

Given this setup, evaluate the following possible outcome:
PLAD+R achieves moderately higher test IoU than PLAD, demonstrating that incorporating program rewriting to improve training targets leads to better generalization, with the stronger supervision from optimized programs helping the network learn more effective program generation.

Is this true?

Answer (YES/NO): NO